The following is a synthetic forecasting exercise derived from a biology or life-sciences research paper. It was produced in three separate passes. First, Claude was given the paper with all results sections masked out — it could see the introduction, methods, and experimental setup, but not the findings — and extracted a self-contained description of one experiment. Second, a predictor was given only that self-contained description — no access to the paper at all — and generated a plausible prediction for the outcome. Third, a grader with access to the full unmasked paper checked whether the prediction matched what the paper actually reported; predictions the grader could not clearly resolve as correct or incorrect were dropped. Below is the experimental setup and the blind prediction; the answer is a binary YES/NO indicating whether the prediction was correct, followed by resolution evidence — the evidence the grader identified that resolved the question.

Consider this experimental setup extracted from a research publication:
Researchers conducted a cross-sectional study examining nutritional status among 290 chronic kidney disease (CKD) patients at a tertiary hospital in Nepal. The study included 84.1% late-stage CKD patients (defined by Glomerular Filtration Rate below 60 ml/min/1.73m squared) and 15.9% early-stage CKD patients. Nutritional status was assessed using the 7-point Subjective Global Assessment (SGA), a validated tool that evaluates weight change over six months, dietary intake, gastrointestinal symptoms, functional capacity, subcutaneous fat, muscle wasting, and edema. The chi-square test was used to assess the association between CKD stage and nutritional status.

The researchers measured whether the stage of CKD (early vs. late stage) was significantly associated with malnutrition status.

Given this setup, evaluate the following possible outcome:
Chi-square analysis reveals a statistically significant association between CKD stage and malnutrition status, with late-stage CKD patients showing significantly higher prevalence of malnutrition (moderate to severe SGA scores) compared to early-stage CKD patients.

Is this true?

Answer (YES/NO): NO